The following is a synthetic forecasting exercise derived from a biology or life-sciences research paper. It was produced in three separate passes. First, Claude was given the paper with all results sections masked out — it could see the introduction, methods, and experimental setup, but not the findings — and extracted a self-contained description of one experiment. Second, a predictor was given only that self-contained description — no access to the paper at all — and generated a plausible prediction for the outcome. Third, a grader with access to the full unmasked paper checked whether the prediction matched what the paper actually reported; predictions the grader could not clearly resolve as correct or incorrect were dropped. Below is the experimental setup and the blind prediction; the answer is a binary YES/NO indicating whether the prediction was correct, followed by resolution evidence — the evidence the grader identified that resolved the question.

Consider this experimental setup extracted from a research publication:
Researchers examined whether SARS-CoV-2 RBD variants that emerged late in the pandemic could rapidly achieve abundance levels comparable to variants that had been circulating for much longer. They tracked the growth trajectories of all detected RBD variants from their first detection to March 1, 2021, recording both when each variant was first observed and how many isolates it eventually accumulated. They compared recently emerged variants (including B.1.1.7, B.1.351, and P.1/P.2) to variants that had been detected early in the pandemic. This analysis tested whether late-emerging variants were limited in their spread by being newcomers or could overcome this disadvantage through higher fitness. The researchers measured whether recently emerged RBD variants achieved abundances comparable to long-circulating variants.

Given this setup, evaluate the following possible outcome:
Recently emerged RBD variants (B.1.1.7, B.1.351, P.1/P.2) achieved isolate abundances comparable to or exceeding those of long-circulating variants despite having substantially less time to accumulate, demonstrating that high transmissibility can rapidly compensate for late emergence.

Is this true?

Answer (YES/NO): YES